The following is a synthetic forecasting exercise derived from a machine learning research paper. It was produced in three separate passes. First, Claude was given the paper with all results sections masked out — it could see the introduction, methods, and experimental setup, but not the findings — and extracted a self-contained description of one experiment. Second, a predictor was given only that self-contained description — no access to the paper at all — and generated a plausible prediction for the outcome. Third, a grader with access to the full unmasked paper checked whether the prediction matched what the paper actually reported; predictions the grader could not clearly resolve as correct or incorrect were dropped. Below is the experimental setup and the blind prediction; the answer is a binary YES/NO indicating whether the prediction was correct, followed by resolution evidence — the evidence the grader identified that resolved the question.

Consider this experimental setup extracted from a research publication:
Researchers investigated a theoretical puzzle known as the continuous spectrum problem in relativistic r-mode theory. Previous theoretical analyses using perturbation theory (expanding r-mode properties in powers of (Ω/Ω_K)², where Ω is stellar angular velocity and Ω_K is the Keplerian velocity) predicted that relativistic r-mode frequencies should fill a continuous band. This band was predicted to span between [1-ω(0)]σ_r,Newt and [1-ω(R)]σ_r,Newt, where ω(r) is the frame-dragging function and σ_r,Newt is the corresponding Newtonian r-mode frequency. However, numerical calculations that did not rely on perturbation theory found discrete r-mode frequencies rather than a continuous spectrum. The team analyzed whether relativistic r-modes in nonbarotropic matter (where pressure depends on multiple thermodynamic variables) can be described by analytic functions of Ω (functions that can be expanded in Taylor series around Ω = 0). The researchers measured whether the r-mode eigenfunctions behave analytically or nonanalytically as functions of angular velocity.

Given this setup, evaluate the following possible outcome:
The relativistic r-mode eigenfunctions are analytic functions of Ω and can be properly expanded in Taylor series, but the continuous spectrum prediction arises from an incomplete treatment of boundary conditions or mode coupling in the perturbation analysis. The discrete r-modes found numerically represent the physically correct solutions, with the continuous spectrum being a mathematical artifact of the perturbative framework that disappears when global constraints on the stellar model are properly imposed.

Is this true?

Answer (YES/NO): NO